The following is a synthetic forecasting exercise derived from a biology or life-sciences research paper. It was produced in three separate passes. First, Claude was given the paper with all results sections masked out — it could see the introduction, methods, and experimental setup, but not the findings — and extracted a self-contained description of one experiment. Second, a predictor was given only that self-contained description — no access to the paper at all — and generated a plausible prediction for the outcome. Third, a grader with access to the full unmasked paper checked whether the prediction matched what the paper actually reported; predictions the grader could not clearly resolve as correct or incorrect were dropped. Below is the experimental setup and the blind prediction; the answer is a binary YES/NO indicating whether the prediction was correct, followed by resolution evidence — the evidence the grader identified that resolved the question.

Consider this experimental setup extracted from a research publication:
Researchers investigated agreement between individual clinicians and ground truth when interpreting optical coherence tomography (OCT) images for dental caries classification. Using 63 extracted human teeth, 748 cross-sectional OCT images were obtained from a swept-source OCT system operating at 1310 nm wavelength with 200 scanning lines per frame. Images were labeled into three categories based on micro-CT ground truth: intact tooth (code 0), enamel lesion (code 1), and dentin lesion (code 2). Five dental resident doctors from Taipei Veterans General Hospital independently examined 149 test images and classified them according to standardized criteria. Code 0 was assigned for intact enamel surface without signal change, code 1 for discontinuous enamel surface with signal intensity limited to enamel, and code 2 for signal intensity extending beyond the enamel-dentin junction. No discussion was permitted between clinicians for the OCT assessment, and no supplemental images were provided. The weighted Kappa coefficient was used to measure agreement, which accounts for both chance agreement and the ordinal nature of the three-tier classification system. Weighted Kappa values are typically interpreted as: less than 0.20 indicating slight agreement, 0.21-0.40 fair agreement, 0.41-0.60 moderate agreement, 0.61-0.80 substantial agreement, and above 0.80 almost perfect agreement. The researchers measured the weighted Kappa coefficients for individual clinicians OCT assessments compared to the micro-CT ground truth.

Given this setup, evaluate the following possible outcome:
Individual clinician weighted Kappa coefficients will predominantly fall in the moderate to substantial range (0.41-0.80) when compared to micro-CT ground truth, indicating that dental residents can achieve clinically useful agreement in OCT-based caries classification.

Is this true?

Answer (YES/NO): YES